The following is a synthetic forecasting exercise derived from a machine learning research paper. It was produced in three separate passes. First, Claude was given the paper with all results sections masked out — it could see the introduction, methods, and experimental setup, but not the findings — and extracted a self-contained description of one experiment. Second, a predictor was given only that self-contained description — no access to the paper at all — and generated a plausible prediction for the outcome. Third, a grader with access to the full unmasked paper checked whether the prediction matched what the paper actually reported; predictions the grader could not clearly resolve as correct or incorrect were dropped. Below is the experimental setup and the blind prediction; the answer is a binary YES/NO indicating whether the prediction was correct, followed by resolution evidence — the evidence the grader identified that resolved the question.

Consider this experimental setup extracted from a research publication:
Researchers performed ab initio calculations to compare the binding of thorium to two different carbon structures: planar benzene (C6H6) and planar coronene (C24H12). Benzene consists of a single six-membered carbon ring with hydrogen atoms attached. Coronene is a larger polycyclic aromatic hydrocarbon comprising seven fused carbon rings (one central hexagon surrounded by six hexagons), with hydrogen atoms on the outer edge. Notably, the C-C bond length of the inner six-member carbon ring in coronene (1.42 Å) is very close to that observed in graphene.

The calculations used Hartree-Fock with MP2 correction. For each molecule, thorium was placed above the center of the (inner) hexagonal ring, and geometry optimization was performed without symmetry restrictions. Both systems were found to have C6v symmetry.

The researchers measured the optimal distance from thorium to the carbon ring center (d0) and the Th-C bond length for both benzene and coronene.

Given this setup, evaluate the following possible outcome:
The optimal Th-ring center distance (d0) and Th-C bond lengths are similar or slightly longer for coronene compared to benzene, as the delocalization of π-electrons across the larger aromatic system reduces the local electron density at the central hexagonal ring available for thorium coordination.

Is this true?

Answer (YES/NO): NO